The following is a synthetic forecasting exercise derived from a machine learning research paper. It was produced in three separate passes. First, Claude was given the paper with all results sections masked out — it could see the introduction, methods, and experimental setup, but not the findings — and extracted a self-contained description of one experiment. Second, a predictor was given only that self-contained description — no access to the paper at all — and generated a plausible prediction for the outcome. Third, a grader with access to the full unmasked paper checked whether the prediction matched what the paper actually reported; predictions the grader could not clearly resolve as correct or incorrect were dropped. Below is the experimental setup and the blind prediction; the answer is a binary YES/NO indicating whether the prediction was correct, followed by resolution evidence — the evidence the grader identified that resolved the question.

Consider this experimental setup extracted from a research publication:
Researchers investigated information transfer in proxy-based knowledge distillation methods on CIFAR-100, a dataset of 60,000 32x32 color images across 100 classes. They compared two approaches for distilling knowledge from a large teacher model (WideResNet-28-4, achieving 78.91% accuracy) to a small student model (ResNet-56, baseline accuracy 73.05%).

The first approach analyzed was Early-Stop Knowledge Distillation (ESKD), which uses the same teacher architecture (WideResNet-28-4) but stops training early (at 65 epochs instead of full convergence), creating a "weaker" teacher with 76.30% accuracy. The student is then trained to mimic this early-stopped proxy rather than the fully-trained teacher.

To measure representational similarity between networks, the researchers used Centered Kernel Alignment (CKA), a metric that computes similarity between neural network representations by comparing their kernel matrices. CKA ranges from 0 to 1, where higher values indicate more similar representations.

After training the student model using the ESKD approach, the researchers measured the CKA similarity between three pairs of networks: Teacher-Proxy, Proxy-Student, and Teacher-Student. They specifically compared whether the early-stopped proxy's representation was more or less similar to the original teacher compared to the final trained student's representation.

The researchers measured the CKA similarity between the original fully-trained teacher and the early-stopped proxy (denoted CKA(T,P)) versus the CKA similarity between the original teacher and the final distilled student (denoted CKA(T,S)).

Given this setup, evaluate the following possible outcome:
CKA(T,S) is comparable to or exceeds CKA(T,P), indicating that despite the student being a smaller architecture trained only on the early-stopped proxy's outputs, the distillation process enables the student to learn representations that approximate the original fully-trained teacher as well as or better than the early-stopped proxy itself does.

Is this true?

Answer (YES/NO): NO